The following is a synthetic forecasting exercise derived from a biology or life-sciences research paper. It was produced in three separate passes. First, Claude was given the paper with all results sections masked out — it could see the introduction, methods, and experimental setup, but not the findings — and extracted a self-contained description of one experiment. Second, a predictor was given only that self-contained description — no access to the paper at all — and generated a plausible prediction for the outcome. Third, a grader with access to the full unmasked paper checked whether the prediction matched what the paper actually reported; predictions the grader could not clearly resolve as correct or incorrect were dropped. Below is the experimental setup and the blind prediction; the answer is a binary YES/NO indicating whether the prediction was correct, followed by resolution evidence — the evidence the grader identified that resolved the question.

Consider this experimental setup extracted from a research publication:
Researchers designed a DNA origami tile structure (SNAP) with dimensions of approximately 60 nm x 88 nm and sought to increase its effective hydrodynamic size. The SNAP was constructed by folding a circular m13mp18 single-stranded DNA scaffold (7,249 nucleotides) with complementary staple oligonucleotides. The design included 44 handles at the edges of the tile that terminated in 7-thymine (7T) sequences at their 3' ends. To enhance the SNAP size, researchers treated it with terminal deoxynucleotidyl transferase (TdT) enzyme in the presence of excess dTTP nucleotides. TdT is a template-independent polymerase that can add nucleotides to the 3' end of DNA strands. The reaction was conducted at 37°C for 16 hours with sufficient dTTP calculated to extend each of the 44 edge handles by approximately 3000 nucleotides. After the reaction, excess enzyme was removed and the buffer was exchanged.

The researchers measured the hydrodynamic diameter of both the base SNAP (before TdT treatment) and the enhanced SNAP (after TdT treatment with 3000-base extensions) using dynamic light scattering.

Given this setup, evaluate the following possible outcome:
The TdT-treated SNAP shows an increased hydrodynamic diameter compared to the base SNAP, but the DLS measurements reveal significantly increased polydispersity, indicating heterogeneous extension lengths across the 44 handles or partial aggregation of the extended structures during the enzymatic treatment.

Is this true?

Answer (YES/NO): NO